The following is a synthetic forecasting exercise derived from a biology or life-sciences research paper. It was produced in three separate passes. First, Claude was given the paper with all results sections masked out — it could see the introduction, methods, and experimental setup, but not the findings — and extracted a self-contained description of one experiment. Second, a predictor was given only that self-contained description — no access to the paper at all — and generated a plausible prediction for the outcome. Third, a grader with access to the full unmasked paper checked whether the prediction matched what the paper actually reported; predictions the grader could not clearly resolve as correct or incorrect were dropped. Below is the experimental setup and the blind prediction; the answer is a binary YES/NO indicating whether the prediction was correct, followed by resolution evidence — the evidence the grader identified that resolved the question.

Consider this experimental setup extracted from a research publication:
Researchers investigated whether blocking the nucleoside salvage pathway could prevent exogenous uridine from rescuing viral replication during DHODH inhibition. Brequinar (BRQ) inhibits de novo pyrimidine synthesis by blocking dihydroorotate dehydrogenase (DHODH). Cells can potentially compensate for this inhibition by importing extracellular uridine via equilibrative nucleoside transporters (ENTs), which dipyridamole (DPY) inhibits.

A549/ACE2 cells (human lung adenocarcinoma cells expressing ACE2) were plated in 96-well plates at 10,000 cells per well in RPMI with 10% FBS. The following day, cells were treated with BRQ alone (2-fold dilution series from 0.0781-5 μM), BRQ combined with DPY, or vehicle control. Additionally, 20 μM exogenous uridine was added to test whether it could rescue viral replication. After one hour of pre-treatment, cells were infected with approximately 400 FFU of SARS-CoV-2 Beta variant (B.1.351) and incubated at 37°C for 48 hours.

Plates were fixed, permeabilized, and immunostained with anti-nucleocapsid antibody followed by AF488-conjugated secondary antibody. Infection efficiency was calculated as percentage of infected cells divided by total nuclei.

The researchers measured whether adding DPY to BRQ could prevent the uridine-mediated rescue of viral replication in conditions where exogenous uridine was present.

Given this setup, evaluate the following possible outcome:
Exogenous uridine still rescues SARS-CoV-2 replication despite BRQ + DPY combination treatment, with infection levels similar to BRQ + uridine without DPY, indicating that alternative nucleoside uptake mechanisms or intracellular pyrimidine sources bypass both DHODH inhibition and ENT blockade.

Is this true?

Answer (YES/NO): NO